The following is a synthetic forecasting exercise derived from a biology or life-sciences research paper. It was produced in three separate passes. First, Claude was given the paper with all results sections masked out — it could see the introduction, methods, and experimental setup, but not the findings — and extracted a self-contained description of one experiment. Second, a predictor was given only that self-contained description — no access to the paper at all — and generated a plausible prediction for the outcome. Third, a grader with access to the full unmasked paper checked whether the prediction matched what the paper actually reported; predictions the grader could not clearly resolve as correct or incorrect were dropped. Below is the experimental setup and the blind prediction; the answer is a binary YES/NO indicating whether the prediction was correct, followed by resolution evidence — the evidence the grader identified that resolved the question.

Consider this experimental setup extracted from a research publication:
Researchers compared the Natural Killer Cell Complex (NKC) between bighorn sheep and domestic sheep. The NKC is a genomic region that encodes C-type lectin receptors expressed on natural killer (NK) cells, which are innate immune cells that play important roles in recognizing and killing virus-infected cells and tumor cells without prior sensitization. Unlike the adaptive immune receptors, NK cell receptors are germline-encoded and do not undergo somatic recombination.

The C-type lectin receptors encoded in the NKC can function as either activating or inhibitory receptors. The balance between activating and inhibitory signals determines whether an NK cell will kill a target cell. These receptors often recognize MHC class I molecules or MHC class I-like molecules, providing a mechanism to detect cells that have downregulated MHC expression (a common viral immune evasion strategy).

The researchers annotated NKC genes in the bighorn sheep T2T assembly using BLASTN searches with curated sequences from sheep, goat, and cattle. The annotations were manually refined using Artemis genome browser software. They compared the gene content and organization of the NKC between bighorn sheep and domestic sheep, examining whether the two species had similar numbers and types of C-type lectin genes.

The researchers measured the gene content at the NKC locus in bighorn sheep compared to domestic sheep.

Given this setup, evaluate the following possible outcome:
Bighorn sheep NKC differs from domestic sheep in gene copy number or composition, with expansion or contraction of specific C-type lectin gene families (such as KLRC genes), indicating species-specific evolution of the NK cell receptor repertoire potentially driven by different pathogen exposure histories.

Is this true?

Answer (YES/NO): YES